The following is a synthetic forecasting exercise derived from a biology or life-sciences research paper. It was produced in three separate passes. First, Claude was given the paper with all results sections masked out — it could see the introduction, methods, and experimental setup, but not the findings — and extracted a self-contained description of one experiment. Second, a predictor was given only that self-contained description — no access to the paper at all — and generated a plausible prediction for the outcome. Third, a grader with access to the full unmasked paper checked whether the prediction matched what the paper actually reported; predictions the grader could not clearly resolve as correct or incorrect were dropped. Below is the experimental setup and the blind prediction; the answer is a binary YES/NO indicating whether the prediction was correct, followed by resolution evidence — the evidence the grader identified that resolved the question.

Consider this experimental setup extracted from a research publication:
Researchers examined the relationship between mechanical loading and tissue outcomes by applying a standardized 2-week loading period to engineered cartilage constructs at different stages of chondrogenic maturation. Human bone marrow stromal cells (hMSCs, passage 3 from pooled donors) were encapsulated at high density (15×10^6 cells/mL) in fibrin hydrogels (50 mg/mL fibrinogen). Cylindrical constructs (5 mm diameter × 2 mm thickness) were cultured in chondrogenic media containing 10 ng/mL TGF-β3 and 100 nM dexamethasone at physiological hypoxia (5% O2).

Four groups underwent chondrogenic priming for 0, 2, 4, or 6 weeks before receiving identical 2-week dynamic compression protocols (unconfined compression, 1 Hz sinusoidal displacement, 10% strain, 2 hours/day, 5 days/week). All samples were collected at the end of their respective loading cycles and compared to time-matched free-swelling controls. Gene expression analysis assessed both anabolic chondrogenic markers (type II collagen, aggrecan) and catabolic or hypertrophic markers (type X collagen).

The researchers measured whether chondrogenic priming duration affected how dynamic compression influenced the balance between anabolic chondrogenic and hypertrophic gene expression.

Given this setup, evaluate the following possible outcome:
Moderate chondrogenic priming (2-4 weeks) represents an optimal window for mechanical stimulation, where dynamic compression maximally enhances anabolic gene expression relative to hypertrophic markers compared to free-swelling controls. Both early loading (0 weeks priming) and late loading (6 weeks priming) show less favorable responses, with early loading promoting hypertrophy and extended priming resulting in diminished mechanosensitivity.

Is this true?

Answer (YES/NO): NO